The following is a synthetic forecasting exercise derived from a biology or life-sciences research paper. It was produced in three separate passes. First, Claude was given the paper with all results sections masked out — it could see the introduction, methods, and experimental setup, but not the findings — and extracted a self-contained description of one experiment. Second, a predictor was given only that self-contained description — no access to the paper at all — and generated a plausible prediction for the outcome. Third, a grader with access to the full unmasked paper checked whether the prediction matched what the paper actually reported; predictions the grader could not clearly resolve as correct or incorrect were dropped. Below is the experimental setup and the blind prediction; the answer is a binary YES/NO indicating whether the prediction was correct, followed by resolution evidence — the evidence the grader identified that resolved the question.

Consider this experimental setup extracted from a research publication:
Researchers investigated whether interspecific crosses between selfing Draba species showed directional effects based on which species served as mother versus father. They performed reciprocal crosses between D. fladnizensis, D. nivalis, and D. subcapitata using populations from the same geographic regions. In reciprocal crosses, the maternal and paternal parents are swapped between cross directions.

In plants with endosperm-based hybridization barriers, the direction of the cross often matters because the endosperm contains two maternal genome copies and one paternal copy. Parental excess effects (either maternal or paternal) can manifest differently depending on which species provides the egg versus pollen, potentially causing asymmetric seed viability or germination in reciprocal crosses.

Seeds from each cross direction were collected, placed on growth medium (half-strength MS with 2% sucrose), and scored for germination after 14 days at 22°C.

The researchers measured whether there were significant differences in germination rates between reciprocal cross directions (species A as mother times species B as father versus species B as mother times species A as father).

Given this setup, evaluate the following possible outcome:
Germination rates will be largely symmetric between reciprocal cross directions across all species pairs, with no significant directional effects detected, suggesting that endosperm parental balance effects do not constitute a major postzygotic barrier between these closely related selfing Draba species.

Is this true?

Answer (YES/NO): YES